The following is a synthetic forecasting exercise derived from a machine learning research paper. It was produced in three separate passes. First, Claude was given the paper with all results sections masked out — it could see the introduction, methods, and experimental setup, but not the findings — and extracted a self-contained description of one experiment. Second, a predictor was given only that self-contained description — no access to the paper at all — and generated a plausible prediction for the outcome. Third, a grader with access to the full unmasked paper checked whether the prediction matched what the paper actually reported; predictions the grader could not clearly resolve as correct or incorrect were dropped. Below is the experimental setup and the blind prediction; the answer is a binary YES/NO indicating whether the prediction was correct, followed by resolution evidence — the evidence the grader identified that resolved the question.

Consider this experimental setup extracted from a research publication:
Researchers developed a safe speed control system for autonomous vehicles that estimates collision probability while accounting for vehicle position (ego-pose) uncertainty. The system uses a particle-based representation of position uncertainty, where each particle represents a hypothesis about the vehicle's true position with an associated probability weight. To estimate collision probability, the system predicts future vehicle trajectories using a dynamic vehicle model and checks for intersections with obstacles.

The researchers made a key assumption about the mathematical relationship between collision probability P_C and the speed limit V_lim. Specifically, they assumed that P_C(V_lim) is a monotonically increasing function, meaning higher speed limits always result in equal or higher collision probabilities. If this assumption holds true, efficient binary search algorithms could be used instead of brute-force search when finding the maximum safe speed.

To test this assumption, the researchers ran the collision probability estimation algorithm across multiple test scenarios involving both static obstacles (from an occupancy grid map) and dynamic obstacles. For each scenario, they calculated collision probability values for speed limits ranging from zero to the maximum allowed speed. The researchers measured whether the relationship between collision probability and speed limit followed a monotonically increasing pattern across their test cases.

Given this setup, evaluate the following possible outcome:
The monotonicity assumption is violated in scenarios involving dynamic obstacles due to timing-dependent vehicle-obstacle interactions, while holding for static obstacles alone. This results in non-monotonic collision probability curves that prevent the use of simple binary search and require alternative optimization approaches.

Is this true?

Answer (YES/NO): NO